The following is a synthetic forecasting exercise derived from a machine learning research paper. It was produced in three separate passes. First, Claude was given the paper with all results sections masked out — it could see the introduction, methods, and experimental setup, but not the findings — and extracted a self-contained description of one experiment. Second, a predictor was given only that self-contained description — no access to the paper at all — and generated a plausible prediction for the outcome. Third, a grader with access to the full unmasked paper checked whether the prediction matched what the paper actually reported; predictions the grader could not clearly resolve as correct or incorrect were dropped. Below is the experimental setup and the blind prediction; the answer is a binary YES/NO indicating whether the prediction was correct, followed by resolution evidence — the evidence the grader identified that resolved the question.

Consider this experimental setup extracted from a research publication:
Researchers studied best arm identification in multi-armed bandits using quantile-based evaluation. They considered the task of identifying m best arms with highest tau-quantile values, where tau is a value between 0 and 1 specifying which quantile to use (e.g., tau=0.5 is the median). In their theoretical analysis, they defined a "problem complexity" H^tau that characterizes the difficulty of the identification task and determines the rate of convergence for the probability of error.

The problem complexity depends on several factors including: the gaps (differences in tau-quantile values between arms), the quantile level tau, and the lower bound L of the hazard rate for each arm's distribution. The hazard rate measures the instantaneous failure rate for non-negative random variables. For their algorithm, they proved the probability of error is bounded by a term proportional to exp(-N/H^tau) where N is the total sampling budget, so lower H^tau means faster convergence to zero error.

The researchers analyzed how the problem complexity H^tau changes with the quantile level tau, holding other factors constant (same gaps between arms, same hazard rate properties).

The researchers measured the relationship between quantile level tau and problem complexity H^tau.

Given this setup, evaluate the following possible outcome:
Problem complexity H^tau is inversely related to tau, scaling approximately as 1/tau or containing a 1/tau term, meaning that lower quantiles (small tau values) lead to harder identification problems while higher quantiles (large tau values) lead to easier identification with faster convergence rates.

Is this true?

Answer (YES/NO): NO